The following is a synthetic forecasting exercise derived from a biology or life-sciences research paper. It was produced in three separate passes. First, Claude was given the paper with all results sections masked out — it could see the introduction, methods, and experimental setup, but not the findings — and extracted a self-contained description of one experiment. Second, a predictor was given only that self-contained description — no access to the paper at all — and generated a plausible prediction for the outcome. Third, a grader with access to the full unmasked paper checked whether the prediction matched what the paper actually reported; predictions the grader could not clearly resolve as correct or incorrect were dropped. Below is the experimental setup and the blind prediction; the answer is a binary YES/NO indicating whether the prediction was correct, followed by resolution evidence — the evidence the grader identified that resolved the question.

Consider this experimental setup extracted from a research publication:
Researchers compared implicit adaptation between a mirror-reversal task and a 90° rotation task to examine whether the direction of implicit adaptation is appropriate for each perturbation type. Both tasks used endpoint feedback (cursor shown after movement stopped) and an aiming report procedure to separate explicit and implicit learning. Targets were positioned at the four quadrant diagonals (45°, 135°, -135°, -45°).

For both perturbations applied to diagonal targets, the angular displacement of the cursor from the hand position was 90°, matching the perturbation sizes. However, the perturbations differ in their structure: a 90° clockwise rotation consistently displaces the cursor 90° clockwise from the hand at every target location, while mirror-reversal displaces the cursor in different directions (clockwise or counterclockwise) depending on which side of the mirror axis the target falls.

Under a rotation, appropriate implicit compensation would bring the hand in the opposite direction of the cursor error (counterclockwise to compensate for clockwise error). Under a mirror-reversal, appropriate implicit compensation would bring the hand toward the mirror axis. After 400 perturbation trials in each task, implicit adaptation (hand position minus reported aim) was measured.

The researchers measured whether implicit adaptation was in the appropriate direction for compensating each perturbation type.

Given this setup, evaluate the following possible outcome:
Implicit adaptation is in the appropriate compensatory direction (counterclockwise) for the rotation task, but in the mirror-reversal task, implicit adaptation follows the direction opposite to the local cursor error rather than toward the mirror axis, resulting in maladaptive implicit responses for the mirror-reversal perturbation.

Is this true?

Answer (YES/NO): YES